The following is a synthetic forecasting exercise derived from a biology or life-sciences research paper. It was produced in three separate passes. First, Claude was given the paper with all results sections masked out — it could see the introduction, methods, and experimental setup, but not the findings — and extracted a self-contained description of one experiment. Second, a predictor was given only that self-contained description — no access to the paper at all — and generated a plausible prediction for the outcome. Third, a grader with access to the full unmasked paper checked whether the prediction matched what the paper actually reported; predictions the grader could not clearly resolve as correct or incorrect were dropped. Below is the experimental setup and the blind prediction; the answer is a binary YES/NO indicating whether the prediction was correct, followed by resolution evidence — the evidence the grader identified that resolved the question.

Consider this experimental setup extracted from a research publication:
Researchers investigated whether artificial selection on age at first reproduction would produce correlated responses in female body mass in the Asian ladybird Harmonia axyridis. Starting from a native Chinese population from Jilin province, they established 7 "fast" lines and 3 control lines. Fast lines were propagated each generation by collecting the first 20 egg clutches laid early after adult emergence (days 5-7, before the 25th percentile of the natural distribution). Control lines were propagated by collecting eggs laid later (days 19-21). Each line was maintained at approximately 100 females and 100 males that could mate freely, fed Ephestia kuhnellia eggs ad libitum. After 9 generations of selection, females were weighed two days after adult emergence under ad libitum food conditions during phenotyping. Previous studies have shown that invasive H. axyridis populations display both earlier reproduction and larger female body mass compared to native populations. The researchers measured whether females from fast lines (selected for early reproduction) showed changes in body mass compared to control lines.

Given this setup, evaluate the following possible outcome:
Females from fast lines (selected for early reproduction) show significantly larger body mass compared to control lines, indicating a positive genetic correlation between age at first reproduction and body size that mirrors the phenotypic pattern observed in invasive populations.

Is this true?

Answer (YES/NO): NO